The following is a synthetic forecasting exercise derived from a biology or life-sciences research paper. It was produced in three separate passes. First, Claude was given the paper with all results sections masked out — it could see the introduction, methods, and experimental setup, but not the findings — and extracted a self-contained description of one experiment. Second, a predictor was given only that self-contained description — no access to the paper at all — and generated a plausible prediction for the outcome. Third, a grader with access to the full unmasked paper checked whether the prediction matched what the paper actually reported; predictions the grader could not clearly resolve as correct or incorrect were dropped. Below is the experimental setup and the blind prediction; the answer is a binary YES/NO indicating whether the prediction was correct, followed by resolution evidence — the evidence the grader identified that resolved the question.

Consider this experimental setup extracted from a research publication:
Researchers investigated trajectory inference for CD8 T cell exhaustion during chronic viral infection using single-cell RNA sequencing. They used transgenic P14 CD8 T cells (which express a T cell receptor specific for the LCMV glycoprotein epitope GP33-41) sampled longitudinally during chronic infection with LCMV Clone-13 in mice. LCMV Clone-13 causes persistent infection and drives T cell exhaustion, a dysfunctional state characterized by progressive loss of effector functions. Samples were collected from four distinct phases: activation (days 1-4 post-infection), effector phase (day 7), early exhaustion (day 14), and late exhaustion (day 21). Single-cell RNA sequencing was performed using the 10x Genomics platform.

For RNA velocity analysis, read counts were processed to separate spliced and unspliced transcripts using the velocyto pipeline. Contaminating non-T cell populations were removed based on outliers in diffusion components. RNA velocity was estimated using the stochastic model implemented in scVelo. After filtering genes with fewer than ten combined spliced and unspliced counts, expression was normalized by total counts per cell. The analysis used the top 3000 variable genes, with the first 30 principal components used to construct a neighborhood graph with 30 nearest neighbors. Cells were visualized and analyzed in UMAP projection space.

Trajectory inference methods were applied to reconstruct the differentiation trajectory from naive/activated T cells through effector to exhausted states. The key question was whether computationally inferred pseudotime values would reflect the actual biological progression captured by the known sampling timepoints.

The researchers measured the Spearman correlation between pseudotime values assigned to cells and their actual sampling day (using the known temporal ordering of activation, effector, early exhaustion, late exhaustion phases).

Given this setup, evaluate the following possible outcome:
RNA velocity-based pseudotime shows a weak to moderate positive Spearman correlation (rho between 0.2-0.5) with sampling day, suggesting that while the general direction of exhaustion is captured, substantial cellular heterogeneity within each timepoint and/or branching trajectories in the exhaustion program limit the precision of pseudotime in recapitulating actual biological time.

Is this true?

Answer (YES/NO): NO